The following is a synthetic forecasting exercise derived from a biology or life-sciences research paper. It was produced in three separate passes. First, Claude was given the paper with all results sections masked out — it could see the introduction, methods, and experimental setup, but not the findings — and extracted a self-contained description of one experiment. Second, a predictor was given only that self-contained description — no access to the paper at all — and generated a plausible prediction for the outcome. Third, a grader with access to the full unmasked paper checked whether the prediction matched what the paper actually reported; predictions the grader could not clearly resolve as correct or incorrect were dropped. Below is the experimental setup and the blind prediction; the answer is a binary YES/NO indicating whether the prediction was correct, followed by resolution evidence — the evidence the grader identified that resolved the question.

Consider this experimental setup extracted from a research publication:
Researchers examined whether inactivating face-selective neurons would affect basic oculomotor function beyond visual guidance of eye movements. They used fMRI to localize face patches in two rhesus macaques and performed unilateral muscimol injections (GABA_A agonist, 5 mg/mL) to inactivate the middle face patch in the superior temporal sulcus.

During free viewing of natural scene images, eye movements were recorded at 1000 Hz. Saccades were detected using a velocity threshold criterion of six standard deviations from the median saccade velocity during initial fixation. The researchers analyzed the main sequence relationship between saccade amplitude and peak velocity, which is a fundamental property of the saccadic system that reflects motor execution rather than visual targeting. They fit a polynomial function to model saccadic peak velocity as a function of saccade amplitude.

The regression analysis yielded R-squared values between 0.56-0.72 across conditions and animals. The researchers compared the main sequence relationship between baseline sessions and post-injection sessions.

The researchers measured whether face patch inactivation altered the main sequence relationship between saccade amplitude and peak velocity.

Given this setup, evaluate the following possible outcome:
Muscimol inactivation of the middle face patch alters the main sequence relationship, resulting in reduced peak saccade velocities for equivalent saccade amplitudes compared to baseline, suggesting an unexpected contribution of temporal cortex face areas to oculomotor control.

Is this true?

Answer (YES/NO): NO